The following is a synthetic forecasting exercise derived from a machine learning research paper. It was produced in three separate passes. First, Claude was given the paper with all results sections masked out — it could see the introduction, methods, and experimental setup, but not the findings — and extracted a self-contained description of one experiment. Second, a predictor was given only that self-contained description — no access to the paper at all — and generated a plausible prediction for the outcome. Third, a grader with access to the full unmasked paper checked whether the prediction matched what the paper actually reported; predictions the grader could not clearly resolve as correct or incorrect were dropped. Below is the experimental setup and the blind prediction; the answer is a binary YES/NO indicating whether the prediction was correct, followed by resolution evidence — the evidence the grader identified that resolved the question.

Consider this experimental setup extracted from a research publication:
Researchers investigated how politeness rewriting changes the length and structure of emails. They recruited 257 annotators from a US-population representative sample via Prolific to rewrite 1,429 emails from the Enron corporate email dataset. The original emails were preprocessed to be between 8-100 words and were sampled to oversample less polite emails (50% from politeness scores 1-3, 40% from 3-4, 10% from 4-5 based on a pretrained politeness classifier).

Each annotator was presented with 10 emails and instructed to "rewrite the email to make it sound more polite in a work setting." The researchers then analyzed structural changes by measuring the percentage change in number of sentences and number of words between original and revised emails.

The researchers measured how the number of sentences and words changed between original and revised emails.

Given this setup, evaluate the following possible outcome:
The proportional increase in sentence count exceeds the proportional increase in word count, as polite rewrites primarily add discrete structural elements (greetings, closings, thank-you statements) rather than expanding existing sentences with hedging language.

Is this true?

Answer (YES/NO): YES